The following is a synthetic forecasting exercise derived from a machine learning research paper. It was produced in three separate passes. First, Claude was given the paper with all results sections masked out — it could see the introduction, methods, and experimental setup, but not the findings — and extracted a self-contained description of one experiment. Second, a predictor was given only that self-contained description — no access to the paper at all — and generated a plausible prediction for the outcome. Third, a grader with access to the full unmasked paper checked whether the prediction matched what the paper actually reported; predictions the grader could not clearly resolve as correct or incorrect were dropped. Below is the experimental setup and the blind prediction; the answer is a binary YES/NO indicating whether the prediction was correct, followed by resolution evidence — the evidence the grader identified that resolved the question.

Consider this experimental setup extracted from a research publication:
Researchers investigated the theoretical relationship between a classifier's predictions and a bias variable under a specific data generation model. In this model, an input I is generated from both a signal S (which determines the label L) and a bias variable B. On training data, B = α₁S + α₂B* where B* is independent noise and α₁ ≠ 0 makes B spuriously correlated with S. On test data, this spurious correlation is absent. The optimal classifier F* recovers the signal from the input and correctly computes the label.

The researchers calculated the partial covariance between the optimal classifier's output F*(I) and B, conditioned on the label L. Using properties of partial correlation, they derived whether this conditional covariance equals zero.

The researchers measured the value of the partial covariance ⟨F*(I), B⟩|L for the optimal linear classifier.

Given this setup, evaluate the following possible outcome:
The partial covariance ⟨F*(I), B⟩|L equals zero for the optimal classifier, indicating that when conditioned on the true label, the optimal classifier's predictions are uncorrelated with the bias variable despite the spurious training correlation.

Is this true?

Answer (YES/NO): YES